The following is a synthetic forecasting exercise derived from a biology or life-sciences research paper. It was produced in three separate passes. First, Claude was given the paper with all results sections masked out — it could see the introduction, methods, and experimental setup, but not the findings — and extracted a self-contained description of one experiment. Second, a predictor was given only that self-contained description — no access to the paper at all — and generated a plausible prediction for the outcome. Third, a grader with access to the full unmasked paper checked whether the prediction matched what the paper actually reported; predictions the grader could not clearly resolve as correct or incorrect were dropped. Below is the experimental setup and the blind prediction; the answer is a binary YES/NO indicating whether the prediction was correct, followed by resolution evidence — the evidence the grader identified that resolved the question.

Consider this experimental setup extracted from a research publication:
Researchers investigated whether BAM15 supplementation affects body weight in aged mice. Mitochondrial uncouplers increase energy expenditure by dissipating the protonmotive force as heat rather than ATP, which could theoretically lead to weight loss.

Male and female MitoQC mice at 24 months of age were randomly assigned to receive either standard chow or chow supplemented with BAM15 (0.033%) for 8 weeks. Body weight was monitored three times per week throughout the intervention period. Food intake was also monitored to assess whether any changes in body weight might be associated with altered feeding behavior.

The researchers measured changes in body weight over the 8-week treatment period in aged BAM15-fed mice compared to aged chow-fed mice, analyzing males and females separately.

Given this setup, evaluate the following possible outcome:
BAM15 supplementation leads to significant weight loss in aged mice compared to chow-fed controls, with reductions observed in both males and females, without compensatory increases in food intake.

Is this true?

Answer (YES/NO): NO